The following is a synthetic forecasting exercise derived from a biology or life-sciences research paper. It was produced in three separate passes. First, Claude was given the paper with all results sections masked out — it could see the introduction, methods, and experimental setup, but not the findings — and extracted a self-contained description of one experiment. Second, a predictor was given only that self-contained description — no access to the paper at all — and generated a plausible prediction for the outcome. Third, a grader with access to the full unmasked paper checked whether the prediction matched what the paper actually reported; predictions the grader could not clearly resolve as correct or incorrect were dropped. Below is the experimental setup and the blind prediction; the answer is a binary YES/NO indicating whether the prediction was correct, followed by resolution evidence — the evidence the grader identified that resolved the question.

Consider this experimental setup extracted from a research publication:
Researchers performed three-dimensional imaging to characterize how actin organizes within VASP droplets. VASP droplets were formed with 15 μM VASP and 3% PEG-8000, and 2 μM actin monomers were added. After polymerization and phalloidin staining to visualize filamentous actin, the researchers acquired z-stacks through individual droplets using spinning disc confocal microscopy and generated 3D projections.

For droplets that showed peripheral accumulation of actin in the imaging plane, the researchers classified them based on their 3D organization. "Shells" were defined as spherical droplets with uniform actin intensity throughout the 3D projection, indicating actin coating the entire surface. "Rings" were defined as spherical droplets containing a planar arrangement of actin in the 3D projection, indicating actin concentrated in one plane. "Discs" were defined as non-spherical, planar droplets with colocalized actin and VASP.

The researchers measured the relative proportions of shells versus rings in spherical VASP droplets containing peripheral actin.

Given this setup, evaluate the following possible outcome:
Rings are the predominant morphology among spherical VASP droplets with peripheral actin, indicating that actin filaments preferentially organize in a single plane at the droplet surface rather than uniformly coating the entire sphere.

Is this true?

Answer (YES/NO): YES